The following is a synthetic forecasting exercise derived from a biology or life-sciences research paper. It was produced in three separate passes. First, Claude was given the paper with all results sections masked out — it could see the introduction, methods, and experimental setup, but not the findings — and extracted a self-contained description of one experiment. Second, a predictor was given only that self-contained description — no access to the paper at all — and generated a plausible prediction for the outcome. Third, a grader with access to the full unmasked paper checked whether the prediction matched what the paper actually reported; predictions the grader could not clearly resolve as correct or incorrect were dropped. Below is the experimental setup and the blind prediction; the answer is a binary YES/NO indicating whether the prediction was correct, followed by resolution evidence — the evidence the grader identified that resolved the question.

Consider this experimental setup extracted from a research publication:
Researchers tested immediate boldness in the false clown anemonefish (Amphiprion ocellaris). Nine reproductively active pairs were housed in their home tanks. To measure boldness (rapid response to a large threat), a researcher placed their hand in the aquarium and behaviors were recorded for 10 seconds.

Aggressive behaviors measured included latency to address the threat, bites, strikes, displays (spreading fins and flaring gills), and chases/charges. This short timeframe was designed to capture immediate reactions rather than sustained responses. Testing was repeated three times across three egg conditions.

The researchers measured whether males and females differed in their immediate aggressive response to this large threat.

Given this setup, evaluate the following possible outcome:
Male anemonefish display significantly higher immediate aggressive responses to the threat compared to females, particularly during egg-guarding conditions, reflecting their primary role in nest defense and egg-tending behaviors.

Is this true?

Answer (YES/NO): NO